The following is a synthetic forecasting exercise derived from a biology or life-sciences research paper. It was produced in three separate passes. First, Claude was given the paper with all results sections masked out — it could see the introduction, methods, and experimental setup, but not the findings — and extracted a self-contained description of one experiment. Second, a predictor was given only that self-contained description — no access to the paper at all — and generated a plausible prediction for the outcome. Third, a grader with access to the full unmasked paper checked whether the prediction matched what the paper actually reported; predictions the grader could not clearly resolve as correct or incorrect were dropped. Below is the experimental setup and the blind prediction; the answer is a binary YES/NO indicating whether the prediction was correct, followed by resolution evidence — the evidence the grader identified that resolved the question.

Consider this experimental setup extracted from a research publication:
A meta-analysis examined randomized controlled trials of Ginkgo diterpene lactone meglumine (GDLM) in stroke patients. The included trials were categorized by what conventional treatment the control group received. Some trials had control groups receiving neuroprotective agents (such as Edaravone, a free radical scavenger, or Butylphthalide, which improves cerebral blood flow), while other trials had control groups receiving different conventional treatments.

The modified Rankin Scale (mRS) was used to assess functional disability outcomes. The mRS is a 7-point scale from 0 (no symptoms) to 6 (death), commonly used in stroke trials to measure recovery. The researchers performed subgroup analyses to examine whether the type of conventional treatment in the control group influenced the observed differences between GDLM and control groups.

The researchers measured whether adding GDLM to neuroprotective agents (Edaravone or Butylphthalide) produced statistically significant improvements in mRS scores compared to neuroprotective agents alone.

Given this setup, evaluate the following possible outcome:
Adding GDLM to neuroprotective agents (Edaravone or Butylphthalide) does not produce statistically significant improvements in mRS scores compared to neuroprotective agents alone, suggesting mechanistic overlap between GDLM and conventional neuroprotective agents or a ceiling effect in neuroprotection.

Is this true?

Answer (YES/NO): YES